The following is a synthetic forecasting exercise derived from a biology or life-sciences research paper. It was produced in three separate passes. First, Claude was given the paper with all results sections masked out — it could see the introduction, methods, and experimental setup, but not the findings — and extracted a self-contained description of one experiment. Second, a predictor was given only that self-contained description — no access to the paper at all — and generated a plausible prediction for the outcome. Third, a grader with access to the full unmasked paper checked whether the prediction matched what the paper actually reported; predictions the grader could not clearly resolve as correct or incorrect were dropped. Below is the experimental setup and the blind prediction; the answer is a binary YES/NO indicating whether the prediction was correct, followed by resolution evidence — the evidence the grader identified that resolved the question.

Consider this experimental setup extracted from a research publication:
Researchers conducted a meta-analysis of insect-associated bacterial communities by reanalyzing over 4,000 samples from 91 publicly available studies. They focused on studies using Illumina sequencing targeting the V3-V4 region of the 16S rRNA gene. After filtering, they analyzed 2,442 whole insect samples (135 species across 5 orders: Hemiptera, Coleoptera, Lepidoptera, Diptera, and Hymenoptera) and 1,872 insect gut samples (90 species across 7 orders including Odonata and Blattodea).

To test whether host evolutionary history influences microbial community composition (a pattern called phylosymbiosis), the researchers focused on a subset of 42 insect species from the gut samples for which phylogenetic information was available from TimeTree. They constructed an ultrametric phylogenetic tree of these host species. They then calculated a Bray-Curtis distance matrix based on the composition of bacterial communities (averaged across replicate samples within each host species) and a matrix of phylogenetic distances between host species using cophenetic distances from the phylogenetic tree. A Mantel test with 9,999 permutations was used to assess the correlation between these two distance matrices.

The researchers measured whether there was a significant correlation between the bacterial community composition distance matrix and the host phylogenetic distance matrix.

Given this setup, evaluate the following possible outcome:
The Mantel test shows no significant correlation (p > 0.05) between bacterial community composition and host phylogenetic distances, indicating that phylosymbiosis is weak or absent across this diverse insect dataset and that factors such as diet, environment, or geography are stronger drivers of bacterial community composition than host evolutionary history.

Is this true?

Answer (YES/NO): NO